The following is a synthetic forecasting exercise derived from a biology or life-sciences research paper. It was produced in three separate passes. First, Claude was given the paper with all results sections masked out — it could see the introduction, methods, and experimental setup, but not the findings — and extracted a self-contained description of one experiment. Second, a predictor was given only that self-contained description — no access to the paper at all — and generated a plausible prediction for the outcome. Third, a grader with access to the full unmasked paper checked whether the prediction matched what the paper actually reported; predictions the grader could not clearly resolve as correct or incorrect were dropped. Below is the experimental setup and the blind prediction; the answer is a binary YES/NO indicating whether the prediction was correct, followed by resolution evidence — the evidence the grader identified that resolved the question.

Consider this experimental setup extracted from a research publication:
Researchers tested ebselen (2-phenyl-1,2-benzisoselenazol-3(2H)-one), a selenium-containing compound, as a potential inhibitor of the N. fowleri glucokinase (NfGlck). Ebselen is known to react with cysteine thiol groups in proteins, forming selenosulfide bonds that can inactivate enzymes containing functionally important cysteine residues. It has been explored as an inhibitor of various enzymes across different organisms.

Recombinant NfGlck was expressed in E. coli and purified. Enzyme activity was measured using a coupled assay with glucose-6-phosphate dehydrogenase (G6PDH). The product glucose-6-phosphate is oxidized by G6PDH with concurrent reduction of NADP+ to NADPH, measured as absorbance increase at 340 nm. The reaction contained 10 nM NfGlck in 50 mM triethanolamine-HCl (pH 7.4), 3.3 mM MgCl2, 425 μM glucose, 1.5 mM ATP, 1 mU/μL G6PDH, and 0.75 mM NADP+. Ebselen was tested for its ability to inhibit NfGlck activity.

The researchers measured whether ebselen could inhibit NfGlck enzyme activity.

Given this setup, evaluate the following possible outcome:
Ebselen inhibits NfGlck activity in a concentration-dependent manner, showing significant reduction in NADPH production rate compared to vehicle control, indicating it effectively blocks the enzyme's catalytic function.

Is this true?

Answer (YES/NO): YES